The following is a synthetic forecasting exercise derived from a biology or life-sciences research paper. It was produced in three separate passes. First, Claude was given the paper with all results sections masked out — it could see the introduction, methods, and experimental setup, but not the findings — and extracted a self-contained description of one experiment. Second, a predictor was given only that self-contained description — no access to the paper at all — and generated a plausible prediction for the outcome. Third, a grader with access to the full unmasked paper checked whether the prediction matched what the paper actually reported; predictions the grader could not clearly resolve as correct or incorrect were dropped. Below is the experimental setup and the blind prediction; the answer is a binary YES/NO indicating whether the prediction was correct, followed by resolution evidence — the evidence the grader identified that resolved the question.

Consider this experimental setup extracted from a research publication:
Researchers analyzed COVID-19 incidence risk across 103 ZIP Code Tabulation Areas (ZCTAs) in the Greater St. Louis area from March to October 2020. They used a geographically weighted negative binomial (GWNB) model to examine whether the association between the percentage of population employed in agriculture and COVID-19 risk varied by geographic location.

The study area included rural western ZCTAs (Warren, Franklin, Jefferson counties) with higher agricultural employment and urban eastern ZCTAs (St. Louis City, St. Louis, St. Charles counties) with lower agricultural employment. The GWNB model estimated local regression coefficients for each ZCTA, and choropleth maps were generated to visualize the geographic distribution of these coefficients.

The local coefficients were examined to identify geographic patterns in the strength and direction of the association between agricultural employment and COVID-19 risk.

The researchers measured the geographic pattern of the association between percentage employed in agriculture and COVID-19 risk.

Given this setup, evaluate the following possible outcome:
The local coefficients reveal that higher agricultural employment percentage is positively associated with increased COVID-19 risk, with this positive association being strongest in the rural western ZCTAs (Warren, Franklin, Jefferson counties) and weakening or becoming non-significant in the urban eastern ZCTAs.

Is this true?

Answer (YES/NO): NO